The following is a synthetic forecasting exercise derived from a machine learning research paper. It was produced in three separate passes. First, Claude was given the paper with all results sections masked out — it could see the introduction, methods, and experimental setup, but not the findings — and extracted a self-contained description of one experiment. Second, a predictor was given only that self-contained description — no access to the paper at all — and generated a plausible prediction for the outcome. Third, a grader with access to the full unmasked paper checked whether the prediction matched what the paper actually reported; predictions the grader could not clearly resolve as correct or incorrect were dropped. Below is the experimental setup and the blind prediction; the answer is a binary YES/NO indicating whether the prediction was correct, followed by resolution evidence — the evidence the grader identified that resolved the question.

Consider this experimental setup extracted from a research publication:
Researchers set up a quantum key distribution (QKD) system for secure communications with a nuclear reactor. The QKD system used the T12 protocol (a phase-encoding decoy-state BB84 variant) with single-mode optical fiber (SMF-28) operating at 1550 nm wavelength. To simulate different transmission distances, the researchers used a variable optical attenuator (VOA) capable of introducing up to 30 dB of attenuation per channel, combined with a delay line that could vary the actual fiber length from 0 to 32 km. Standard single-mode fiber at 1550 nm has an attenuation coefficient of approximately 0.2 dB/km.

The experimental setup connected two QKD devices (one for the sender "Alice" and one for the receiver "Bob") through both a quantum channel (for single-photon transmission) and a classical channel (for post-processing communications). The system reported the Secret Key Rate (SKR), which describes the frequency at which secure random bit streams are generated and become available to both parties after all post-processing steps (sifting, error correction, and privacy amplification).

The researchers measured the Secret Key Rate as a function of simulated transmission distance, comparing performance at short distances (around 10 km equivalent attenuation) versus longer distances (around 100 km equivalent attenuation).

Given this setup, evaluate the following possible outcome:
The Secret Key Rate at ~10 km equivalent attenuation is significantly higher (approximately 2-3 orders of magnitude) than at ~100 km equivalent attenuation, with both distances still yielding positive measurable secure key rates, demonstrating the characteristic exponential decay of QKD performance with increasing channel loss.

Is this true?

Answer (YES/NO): NO